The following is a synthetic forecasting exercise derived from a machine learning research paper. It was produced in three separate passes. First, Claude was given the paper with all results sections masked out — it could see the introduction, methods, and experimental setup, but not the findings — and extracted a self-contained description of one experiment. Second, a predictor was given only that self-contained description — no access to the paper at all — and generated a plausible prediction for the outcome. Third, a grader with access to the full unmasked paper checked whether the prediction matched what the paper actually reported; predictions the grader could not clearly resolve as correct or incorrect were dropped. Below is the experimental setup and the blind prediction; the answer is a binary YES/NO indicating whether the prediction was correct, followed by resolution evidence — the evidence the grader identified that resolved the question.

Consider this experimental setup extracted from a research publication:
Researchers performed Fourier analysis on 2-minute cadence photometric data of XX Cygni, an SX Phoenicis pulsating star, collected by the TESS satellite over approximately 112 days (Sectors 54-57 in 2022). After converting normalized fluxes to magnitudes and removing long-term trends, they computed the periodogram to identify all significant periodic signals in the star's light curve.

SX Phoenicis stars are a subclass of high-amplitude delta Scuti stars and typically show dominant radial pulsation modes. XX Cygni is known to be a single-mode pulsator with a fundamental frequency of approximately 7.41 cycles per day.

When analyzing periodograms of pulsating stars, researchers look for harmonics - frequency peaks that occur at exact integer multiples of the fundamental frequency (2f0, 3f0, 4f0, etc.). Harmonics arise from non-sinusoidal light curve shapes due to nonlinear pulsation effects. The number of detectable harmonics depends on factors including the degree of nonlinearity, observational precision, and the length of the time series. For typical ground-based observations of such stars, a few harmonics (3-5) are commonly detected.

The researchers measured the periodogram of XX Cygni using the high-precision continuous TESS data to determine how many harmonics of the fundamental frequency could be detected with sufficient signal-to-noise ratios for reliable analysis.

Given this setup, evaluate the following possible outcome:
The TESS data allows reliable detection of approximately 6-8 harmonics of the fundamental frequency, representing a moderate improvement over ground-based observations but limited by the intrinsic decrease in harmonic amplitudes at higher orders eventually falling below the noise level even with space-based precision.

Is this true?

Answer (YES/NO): NO